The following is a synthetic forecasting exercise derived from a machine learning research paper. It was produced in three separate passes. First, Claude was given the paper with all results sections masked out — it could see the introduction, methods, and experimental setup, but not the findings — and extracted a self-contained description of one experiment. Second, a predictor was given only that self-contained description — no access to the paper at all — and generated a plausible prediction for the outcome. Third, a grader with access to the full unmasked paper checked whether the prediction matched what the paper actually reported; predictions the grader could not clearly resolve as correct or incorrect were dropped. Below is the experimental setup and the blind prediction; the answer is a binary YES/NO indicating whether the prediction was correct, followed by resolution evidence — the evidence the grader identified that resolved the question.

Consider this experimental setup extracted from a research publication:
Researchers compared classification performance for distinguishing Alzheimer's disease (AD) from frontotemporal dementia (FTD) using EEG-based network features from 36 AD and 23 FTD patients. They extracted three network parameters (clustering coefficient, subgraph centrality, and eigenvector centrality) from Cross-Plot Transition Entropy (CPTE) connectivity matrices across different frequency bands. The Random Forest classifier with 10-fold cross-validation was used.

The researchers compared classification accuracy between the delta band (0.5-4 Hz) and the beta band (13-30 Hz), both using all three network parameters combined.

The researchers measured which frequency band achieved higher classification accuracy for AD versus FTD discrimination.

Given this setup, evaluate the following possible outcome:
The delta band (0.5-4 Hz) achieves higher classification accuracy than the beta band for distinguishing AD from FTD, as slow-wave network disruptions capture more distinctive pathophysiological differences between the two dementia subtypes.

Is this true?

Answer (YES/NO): NO